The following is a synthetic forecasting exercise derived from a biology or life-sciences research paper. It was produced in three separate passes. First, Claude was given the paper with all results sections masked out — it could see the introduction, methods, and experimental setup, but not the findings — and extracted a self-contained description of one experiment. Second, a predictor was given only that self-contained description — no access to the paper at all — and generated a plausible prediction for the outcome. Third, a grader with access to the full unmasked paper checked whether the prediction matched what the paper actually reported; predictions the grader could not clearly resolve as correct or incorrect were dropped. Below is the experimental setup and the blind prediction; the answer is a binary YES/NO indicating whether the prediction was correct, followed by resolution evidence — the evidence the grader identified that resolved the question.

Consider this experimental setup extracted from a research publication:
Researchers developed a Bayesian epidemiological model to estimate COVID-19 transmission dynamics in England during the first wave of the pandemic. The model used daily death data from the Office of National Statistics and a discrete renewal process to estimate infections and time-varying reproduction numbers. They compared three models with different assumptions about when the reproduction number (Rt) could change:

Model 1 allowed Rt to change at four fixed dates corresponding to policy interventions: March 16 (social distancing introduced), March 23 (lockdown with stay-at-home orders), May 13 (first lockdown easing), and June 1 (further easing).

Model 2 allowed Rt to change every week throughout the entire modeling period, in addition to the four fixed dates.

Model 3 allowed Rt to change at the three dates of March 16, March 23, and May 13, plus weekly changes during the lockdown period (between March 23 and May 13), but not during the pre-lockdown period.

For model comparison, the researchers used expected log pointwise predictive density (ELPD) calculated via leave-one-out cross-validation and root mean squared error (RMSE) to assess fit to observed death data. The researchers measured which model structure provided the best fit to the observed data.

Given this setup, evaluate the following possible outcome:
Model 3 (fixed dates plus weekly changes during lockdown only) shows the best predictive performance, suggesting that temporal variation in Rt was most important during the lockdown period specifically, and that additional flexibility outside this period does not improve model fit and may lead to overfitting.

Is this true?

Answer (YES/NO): YES